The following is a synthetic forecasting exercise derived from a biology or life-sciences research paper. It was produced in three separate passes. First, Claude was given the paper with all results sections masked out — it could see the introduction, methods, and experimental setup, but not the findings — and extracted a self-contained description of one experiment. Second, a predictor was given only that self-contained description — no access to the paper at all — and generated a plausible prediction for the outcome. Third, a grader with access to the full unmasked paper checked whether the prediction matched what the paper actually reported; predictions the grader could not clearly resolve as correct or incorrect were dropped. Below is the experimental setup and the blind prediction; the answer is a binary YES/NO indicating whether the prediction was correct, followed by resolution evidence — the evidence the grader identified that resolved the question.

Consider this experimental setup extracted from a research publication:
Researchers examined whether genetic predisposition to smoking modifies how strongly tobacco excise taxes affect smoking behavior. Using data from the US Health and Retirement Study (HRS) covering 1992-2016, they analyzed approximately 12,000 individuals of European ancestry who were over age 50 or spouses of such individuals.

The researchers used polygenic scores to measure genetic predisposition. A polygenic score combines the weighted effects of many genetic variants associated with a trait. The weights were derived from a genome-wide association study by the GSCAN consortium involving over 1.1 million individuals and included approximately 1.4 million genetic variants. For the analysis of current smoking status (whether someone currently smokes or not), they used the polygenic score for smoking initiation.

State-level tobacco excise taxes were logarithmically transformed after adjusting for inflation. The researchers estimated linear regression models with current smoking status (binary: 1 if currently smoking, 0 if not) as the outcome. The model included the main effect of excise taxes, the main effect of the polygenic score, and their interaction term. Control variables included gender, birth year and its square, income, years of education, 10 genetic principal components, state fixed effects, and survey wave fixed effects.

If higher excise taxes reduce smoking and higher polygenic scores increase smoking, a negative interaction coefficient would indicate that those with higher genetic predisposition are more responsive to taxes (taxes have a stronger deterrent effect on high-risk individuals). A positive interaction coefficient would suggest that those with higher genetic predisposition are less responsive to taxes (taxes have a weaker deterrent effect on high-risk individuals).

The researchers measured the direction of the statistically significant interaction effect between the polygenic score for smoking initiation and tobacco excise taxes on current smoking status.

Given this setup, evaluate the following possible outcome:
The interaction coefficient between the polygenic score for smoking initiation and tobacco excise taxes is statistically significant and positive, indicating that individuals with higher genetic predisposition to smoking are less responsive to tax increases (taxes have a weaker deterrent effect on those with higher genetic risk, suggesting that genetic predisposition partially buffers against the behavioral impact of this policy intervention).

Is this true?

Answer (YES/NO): YES